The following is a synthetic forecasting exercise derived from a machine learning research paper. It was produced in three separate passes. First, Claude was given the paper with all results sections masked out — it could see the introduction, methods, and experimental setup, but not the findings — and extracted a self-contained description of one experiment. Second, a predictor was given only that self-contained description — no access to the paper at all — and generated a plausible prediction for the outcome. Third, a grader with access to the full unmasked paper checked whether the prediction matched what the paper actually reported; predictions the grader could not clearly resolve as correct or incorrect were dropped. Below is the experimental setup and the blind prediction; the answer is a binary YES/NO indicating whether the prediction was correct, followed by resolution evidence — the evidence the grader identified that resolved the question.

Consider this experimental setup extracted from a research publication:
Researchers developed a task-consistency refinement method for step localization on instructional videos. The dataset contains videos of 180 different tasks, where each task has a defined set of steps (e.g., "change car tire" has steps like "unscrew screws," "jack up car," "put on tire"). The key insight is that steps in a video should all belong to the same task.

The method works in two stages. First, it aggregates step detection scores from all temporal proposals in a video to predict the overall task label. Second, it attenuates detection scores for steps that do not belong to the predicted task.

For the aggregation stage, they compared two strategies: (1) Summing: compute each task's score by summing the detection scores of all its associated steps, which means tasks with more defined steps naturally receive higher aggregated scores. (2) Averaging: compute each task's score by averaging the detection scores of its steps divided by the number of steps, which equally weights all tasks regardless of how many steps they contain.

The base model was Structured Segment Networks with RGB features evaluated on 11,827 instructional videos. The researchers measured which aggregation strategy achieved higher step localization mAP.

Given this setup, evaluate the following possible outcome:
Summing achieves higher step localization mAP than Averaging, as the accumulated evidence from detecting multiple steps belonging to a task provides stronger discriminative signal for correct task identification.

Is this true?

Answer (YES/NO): YES